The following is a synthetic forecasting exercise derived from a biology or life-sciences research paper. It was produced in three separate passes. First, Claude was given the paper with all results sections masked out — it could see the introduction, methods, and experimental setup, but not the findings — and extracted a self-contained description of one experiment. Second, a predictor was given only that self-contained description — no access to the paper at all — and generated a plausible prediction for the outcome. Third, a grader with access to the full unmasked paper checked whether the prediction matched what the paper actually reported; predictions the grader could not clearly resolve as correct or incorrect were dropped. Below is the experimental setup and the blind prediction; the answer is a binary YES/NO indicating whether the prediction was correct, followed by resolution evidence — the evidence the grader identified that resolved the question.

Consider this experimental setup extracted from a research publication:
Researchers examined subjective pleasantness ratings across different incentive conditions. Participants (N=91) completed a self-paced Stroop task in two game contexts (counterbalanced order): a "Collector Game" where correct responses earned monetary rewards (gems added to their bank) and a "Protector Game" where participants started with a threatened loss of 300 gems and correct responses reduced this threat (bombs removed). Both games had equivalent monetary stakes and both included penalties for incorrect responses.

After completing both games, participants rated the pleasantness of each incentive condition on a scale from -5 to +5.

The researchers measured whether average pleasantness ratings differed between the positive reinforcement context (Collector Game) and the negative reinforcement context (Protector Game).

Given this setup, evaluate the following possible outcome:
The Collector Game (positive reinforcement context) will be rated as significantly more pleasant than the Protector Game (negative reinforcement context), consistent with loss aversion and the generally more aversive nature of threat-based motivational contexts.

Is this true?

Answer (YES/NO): YES